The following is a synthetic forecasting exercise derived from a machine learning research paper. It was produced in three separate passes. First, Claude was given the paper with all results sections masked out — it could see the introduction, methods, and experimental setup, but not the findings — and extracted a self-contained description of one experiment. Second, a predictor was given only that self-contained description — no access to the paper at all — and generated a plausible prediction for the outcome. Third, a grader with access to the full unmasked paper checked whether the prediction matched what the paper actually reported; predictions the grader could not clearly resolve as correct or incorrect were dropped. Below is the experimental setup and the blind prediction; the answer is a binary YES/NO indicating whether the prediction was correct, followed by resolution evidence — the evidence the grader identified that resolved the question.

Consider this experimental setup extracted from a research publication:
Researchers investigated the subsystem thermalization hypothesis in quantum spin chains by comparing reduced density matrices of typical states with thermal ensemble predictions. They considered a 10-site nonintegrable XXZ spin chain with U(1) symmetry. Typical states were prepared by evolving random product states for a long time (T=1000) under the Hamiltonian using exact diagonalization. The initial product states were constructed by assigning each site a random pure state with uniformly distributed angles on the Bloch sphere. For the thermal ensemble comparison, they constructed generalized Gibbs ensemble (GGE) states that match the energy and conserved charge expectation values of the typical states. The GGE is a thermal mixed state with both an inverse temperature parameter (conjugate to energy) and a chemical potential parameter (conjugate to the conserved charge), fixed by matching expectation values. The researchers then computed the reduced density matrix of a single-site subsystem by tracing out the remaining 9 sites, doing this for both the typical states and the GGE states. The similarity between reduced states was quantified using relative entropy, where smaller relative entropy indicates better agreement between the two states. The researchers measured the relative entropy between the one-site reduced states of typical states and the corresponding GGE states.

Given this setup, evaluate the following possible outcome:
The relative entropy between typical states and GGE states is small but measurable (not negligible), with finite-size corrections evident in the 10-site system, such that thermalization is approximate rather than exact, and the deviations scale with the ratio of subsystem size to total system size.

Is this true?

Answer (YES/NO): NO